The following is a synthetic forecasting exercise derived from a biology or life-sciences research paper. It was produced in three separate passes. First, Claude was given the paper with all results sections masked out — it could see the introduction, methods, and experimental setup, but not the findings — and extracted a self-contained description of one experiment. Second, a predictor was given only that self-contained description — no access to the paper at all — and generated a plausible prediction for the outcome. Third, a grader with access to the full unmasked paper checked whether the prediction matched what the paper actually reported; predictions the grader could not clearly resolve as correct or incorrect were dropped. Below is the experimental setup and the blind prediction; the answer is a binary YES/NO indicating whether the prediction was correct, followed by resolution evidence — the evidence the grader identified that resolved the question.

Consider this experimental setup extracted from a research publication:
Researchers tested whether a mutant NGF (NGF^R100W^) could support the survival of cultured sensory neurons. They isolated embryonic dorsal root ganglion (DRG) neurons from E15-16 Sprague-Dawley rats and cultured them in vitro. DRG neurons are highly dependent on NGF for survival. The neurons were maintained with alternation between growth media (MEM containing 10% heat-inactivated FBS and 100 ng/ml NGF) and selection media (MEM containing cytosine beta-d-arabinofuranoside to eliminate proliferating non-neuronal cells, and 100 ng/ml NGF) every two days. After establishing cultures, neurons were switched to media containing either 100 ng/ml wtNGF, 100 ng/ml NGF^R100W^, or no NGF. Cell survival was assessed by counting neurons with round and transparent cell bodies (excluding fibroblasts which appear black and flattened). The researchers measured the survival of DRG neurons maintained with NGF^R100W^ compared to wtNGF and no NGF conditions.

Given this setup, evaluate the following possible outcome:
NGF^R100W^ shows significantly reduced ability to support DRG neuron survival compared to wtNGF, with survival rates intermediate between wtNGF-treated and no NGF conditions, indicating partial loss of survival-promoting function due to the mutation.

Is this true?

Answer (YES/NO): NO